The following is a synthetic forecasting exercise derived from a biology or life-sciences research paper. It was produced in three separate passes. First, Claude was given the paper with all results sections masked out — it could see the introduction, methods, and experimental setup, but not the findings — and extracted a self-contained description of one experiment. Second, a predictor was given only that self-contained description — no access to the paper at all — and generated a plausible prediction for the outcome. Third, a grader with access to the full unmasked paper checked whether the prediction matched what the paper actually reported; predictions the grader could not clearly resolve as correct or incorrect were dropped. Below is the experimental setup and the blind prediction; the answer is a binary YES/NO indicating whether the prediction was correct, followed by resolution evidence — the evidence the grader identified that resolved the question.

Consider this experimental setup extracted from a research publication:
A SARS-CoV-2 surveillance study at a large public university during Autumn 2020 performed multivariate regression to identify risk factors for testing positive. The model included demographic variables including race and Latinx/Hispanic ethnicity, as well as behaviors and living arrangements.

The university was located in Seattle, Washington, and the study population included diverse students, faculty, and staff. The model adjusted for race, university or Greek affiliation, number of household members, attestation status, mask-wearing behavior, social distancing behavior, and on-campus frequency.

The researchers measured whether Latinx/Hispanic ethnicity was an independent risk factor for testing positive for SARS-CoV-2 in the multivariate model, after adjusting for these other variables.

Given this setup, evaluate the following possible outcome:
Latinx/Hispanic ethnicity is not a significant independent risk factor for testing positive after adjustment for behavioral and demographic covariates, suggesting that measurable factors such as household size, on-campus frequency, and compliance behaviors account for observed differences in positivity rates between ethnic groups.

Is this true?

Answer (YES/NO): NO